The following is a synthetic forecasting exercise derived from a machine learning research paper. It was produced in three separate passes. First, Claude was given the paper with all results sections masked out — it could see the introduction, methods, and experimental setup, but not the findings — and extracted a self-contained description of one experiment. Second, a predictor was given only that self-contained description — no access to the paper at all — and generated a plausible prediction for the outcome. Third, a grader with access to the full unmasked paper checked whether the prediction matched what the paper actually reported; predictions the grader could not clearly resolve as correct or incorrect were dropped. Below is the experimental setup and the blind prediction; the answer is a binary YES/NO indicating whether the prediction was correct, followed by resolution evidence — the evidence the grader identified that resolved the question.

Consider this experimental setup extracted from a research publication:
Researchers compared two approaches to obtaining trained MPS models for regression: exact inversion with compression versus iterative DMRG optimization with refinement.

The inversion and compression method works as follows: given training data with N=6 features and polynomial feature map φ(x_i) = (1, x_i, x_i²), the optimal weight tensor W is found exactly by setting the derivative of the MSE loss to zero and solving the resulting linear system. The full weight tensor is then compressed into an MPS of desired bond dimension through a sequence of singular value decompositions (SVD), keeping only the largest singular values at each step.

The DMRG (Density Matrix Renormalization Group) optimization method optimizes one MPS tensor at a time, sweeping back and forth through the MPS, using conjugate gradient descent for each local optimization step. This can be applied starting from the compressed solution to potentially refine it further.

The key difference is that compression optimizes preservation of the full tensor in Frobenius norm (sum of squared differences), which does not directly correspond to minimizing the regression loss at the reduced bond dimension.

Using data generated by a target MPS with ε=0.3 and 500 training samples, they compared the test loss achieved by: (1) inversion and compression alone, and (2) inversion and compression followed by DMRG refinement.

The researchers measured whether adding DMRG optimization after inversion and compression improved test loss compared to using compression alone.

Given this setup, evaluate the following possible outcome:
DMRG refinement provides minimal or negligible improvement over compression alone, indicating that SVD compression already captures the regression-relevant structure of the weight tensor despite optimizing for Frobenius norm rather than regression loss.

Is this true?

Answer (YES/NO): NO